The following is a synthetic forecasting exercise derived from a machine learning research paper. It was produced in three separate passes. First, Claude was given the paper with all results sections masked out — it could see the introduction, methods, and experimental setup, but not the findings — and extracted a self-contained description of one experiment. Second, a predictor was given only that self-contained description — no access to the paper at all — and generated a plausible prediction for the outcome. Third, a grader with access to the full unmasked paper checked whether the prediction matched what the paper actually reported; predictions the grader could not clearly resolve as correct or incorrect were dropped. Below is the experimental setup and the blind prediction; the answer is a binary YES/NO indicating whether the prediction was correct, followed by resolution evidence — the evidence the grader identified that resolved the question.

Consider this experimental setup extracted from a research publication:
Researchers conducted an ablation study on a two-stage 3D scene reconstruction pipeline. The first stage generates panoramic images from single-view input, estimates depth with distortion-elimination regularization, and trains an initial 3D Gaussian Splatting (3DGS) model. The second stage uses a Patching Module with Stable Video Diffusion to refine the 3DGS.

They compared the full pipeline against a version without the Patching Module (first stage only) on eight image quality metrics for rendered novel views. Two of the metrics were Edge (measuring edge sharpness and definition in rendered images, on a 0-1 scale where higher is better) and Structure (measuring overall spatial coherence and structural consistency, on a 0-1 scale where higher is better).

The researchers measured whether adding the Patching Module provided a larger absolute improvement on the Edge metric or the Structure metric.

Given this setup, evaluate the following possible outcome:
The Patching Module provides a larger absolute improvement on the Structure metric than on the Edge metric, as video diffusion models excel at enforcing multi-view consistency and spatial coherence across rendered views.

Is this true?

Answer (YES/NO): YES